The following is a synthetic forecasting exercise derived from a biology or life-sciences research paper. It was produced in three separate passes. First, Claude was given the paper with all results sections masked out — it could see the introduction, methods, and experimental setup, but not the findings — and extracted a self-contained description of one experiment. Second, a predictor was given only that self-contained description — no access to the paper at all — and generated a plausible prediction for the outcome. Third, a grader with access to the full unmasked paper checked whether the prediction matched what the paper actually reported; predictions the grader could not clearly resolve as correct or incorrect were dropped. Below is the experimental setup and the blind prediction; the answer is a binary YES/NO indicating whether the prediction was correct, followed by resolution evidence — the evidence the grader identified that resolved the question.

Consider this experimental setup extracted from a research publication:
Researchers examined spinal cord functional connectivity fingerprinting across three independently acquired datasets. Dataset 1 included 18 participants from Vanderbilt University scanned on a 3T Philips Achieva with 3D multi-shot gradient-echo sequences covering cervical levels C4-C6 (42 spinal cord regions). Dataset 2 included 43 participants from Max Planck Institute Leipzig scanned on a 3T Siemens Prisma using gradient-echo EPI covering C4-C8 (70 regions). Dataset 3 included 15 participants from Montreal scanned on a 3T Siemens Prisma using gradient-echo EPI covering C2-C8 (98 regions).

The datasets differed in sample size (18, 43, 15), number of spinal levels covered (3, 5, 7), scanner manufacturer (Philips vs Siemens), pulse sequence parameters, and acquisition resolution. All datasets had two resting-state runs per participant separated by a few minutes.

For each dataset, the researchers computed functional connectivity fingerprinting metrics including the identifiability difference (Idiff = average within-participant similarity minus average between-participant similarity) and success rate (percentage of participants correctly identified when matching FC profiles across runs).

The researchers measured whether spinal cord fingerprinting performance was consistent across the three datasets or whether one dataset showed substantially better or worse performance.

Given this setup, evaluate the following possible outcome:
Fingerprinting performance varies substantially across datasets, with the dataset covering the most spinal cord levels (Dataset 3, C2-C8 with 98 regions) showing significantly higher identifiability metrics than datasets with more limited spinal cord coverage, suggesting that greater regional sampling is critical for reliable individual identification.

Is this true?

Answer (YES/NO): NO